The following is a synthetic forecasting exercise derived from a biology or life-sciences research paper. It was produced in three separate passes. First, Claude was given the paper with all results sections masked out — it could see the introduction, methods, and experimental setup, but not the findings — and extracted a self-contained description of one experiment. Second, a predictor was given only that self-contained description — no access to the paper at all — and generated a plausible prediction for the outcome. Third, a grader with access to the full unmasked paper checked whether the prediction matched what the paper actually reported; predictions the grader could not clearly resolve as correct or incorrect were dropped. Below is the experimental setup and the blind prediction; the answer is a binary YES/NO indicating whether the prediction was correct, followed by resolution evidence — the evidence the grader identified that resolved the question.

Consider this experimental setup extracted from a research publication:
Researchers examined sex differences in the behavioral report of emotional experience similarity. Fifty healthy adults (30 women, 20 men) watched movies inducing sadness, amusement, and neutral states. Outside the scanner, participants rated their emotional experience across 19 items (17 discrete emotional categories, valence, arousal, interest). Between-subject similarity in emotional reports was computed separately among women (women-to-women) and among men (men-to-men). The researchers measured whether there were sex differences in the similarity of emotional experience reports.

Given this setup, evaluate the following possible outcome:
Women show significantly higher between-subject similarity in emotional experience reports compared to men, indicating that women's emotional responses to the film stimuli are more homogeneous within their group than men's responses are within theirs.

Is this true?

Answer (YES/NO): YES